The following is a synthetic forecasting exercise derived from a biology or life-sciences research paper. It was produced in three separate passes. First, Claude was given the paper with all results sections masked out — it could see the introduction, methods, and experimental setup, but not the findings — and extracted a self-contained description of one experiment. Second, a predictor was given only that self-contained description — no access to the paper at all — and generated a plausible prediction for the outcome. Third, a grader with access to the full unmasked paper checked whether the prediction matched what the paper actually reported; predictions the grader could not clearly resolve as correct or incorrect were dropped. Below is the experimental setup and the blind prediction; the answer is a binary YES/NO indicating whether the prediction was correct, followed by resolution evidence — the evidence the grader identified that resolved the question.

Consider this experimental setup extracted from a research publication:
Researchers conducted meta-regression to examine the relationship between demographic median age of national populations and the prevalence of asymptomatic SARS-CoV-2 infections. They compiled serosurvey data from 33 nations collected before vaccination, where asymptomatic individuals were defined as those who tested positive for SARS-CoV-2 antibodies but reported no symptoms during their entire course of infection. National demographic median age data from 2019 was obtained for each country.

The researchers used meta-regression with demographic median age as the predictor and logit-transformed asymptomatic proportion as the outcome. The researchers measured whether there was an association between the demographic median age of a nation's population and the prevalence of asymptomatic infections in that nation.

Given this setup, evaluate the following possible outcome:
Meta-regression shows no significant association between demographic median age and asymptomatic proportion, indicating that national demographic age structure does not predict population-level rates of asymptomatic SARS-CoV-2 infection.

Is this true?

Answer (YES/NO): NO